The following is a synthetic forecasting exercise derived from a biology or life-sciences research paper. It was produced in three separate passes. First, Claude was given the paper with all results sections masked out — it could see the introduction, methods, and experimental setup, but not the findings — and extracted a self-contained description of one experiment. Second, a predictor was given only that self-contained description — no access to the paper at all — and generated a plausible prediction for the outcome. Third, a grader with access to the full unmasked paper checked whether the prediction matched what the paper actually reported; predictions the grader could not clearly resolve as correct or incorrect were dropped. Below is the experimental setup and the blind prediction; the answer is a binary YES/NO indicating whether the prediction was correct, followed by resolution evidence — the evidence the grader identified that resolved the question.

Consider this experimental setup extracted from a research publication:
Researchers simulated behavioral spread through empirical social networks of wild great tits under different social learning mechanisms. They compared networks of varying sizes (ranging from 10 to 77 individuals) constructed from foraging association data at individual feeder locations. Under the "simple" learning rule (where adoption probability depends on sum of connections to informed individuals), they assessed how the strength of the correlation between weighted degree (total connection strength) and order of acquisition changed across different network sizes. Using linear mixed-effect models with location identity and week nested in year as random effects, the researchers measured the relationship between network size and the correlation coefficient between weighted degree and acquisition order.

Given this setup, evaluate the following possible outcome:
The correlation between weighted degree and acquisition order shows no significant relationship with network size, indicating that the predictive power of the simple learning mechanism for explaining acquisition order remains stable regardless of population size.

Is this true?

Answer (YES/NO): NO